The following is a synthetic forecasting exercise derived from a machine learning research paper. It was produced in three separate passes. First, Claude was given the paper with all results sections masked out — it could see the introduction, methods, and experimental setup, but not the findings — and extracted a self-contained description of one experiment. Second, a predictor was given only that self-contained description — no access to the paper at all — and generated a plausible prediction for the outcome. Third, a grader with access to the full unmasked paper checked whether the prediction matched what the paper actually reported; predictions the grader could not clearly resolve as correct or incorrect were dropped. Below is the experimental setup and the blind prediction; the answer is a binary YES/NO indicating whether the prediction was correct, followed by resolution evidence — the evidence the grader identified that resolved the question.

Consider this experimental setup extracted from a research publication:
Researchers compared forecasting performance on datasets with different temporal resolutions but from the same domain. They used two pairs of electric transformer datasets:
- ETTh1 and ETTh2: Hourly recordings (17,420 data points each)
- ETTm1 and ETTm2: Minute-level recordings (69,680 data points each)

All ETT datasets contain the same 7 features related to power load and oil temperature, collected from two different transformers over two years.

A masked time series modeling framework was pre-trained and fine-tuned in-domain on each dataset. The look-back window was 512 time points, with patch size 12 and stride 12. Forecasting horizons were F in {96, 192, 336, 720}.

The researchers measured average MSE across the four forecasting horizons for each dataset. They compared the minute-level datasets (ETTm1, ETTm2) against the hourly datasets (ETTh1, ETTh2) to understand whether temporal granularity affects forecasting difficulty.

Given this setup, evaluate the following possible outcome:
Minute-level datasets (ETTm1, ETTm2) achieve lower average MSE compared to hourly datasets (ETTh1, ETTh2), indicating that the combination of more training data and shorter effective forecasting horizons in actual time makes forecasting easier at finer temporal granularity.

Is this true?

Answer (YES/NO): YES